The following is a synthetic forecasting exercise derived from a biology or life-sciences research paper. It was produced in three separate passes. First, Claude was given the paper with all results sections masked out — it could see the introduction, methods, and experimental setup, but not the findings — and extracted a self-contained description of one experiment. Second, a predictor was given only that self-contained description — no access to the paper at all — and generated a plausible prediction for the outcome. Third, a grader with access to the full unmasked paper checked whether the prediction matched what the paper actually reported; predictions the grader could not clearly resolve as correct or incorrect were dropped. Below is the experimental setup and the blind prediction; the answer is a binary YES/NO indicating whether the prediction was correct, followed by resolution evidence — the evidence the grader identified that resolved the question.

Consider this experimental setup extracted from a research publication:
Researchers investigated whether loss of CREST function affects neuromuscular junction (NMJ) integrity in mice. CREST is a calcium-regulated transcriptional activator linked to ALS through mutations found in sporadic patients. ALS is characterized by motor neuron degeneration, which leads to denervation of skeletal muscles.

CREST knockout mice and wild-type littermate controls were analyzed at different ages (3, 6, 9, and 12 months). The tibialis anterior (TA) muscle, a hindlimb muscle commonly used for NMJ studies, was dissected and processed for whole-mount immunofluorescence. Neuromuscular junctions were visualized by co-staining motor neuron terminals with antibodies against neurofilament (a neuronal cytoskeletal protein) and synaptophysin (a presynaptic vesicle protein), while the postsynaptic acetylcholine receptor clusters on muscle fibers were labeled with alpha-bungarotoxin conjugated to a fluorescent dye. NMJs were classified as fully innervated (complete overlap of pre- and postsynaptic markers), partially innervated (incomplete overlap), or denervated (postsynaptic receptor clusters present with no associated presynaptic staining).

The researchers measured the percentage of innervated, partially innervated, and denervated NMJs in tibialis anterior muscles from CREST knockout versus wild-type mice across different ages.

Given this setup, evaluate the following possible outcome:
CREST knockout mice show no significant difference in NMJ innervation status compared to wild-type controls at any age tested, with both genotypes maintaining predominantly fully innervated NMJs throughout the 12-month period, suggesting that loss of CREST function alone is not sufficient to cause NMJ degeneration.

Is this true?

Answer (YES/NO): NO